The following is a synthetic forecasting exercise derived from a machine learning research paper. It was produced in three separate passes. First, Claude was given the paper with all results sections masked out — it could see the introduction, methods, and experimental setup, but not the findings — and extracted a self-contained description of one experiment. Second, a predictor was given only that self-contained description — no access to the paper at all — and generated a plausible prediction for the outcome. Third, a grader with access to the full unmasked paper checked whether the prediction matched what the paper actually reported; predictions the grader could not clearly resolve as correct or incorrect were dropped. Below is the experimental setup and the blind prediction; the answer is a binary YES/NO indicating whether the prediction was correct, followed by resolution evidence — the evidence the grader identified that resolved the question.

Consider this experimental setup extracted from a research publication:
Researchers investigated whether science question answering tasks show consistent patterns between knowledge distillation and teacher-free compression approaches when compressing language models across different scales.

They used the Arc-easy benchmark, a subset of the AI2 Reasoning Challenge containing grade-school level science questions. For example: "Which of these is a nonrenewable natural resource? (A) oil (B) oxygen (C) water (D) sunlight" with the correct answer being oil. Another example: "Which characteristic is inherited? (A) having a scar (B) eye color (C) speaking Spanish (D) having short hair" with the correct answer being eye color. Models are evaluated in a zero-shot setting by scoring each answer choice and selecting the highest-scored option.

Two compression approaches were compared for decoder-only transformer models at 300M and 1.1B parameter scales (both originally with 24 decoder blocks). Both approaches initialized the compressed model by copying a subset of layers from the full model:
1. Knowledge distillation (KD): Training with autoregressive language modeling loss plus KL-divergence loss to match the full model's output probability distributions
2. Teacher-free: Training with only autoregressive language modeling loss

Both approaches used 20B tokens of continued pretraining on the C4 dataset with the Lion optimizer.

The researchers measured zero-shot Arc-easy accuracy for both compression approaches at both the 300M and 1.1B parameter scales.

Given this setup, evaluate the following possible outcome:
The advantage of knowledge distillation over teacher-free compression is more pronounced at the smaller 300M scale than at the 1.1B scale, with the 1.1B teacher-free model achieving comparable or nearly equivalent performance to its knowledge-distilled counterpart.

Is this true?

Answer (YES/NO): YES